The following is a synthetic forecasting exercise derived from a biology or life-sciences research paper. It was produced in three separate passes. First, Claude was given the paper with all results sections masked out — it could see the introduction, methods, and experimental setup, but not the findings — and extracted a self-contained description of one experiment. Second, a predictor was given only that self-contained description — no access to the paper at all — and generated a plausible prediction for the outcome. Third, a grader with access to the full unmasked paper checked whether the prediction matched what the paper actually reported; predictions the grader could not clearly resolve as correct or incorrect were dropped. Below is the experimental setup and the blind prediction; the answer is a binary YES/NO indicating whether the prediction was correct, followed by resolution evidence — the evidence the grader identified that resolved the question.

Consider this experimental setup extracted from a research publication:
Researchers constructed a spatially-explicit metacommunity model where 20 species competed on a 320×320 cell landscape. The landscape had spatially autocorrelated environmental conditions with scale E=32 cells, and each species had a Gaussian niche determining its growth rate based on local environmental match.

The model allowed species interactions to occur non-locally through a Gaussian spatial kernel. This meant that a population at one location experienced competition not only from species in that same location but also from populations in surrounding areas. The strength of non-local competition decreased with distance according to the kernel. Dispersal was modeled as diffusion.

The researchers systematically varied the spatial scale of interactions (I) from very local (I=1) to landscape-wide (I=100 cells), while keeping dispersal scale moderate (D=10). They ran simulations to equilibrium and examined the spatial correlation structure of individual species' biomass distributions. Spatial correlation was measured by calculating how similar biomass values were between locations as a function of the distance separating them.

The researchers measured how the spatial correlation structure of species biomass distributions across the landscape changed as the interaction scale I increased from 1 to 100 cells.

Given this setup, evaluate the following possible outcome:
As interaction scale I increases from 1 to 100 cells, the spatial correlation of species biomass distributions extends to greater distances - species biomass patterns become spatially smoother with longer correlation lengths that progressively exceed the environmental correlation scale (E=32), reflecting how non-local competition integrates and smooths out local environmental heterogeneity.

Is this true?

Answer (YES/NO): NO